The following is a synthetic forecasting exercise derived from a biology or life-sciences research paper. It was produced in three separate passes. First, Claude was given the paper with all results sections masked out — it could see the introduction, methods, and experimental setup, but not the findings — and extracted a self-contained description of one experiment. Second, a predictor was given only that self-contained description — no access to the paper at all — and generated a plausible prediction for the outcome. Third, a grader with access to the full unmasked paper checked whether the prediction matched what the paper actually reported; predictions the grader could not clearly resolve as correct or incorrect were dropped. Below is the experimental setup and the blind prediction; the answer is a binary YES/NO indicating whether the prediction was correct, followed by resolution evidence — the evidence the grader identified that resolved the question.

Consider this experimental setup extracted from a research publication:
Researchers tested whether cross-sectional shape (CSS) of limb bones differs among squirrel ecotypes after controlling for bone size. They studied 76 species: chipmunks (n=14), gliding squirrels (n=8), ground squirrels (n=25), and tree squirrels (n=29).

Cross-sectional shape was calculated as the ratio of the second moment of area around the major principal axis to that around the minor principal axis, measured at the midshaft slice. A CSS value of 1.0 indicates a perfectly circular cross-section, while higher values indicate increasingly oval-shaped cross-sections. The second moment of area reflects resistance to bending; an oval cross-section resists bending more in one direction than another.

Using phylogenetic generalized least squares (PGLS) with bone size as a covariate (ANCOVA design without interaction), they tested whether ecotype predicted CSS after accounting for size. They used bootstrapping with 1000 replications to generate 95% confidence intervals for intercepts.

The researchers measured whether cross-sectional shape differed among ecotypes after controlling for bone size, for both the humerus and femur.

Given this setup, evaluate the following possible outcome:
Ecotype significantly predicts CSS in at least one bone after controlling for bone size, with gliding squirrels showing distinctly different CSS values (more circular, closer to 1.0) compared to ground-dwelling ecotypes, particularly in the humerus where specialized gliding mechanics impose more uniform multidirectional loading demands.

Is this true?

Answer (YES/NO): NO